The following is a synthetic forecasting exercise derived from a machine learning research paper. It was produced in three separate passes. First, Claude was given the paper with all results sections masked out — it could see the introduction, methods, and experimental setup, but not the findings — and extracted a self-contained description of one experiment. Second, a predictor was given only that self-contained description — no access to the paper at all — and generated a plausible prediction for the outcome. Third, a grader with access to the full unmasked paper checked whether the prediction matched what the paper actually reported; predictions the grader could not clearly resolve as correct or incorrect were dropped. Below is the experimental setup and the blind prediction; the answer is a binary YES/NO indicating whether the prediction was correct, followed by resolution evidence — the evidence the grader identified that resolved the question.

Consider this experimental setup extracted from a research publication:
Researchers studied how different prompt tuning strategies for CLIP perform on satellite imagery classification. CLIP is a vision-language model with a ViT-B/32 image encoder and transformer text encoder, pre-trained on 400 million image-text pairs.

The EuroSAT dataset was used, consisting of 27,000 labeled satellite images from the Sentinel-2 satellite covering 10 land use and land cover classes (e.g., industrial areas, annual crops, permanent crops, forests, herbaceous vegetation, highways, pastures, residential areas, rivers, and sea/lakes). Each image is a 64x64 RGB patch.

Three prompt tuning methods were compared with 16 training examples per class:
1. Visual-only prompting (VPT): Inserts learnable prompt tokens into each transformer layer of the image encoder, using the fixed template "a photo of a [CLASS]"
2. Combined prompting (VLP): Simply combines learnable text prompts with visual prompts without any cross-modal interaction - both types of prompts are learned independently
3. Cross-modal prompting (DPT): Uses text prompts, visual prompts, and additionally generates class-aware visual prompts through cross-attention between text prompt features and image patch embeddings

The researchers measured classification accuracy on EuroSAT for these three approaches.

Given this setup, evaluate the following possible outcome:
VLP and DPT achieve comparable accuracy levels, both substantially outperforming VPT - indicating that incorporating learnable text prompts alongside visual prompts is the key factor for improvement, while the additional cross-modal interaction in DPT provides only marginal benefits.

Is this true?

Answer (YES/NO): NO